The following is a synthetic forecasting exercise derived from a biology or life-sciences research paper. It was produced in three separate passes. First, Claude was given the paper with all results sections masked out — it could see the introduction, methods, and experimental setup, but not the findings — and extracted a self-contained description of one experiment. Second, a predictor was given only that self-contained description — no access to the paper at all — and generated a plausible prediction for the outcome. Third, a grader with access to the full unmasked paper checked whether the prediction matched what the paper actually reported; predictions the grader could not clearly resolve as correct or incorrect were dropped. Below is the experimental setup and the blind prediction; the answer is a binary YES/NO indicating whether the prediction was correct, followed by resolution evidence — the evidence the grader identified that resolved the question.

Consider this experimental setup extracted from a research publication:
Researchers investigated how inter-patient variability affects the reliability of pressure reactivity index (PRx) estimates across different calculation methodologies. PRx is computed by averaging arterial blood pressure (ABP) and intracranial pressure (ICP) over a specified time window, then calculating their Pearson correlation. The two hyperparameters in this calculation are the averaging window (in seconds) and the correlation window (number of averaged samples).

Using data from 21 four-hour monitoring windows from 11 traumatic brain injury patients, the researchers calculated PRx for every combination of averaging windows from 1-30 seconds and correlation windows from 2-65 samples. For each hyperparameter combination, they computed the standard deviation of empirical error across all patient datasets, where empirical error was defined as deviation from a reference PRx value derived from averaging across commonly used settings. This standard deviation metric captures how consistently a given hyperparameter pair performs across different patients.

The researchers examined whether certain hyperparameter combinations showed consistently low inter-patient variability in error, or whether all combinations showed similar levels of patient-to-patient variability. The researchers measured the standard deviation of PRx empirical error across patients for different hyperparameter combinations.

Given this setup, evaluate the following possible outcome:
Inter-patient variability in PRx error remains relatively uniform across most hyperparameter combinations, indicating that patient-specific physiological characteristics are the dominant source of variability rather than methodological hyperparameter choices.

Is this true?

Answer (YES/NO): NO